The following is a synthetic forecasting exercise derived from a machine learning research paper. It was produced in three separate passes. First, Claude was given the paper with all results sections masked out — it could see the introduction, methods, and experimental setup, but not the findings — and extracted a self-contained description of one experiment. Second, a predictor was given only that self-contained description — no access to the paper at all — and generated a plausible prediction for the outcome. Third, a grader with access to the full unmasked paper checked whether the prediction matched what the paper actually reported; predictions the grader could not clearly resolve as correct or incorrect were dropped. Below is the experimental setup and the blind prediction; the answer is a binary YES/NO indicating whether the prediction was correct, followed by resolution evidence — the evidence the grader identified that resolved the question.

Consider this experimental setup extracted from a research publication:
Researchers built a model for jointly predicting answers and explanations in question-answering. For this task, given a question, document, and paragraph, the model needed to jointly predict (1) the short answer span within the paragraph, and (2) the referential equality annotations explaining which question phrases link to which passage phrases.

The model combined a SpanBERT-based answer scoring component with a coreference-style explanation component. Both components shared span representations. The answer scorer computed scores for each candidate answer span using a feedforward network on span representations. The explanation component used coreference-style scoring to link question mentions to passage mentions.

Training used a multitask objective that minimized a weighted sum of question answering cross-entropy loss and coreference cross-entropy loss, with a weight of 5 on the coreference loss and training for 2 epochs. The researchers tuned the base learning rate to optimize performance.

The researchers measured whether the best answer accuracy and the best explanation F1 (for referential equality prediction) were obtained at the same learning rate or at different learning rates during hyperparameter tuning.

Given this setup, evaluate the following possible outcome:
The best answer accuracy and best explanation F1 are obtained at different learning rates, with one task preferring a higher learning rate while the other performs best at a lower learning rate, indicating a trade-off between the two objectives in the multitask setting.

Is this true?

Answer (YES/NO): YES